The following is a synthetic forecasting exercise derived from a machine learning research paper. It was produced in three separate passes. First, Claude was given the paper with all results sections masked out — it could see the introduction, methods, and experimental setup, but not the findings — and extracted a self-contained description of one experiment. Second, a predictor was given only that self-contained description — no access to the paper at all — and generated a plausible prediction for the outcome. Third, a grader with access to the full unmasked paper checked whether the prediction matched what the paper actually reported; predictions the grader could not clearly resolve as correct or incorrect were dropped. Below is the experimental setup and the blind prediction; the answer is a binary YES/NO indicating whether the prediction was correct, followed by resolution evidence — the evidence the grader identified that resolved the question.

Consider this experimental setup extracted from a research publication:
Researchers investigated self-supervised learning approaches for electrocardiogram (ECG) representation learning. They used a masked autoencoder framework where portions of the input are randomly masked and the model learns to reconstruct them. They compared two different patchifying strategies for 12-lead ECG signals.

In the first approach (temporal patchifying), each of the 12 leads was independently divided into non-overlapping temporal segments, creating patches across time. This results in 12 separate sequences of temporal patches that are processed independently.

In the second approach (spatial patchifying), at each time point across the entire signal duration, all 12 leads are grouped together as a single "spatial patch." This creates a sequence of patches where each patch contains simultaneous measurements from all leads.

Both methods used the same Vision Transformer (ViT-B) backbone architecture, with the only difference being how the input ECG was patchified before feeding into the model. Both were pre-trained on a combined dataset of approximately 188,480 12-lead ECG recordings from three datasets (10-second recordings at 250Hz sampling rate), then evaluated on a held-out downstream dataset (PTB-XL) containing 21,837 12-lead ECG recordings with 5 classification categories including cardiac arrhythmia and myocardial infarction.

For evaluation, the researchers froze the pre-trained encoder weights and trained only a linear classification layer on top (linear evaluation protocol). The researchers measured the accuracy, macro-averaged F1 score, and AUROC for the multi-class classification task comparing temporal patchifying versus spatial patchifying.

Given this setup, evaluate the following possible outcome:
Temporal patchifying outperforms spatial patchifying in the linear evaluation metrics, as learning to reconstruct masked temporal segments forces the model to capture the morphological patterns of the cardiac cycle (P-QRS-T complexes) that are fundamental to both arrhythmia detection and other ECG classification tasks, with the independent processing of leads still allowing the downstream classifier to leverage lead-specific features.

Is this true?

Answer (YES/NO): YES